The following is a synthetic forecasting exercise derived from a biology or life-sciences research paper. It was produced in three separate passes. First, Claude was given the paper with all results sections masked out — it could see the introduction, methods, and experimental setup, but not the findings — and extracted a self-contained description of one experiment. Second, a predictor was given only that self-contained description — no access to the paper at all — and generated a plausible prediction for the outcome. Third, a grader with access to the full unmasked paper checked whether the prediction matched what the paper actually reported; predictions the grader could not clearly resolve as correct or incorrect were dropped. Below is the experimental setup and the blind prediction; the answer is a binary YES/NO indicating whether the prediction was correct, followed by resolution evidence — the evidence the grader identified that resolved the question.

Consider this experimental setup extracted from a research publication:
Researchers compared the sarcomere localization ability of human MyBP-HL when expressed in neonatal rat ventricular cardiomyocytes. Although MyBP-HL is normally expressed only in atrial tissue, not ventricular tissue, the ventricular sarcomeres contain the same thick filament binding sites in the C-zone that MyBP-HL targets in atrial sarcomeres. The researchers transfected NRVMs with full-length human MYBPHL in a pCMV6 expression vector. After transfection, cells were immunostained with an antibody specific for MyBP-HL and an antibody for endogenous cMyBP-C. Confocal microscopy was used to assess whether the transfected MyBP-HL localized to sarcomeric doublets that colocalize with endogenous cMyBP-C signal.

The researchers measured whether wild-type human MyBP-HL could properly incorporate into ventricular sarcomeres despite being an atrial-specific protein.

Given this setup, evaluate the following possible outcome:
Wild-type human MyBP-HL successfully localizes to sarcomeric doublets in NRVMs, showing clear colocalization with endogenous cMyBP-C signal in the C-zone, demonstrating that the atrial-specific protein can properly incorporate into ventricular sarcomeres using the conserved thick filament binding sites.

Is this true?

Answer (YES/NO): YES